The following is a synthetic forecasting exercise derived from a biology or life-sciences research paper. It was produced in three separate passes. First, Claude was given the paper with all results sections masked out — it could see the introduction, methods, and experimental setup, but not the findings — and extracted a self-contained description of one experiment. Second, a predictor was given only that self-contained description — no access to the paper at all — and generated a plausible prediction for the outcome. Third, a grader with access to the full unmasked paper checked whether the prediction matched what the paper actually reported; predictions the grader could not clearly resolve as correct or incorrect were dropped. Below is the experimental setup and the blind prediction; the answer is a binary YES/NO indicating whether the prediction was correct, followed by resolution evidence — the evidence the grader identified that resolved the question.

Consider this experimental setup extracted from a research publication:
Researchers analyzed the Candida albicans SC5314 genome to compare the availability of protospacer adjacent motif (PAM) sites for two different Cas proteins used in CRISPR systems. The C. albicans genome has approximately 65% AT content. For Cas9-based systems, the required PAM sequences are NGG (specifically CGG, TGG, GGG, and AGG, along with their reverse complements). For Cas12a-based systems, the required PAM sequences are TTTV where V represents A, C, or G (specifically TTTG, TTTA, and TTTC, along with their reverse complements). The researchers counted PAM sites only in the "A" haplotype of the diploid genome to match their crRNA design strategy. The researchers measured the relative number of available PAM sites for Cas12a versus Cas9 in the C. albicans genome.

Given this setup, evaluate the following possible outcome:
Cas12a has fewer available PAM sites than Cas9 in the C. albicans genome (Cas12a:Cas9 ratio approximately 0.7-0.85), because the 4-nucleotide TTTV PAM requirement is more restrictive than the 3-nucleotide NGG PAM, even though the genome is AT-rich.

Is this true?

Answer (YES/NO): YES